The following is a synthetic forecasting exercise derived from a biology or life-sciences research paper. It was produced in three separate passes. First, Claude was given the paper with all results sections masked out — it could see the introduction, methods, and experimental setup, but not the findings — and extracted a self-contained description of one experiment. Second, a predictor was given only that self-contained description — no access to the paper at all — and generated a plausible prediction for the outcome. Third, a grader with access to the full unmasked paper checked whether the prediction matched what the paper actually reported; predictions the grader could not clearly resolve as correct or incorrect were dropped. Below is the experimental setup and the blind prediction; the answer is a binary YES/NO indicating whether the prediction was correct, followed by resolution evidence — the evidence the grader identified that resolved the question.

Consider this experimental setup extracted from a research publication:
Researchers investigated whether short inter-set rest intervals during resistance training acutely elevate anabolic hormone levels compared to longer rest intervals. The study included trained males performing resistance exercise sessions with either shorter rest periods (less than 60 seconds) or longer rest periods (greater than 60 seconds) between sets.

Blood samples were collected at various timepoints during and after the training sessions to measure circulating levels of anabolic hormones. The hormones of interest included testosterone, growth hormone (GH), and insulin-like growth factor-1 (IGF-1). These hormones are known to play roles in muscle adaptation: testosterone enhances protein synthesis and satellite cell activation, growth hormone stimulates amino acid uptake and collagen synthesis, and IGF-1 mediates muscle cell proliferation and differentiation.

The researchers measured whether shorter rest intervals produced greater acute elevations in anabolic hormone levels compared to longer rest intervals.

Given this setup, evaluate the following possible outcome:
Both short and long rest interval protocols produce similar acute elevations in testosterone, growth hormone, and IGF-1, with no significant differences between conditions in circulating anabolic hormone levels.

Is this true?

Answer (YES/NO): YES